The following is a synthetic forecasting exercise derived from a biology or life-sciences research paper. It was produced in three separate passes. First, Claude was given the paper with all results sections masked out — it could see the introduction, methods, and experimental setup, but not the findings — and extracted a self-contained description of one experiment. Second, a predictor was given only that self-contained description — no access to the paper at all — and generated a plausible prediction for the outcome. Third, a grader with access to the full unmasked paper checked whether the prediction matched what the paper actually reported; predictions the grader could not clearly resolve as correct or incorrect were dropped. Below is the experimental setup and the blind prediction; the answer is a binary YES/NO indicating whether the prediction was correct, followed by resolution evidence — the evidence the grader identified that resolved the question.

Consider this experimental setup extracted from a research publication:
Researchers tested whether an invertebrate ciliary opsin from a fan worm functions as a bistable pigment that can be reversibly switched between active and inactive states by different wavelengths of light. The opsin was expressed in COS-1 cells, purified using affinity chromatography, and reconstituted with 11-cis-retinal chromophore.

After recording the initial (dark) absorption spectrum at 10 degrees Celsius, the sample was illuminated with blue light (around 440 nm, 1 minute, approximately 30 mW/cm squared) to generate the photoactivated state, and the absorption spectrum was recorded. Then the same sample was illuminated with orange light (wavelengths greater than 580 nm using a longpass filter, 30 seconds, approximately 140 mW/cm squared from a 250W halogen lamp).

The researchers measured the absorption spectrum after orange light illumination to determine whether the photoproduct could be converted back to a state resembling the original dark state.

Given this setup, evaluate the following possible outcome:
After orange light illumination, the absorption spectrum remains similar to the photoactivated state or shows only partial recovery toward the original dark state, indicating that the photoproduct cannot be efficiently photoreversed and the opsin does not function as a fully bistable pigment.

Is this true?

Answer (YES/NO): NO